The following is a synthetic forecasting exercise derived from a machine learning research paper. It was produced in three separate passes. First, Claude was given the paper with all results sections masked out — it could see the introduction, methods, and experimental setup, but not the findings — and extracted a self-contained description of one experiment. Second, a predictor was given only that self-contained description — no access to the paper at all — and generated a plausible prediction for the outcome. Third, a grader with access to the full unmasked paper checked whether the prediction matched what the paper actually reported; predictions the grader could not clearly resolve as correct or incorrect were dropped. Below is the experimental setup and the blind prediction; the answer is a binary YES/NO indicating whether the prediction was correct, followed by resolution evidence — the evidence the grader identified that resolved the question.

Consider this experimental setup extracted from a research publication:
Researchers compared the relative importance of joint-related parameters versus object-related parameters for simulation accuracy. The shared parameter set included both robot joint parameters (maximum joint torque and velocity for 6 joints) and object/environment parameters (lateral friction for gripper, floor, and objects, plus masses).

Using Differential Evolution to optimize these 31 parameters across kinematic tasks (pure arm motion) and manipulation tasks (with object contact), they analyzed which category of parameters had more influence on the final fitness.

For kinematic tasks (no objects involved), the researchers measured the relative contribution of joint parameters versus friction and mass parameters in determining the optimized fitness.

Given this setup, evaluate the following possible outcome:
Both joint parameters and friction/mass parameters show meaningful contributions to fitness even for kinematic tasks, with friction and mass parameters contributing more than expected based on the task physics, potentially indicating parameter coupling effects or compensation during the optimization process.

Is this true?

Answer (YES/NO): NO